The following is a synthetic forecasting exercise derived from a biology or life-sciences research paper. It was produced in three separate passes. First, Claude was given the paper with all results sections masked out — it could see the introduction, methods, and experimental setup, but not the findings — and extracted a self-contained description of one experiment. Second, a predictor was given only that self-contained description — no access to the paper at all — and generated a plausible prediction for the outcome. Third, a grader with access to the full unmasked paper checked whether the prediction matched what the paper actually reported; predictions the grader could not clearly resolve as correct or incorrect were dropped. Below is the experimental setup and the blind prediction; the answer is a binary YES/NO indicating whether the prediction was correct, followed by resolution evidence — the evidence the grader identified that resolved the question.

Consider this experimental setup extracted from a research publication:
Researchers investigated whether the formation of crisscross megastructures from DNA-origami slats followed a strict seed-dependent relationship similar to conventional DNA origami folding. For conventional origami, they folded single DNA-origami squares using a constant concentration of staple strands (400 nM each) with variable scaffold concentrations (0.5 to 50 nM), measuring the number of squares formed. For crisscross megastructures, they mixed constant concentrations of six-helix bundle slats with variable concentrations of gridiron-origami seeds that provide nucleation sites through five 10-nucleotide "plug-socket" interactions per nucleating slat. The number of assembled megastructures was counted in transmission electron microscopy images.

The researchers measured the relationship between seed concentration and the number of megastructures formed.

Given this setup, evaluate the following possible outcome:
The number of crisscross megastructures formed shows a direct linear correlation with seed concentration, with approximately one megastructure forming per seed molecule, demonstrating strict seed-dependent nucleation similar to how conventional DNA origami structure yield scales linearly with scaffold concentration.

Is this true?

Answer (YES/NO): YES